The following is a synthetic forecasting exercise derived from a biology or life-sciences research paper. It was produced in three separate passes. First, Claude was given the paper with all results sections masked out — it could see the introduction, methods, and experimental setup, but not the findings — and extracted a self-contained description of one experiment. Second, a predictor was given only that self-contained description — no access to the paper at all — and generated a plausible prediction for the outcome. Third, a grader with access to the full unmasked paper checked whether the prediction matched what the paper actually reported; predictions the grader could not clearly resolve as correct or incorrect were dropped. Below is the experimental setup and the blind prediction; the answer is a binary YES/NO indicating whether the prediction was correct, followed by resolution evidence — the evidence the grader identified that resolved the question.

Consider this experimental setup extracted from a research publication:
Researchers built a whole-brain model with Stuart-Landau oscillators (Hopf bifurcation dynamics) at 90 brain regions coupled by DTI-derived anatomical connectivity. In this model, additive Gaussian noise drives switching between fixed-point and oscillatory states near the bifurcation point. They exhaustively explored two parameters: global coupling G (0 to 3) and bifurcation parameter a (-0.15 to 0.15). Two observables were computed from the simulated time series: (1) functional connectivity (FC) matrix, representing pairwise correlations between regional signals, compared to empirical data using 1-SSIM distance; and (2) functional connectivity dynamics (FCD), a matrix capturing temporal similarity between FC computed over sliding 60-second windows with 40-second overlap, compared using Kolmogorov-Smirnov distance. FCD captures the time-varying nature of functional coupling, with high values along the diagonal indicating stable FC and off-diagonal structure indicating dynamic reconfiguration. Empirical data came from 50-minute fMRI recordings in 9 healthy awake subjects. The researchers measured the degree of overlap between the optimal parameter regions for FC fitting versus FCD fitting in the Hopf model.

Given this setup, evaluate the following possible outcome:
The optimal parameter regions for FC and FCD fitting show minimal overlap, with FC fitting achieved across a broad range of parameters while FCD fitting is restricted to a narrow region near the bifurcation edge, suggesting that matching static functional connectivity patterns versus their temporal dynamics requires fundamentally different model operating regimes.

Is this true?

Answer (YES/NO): NO